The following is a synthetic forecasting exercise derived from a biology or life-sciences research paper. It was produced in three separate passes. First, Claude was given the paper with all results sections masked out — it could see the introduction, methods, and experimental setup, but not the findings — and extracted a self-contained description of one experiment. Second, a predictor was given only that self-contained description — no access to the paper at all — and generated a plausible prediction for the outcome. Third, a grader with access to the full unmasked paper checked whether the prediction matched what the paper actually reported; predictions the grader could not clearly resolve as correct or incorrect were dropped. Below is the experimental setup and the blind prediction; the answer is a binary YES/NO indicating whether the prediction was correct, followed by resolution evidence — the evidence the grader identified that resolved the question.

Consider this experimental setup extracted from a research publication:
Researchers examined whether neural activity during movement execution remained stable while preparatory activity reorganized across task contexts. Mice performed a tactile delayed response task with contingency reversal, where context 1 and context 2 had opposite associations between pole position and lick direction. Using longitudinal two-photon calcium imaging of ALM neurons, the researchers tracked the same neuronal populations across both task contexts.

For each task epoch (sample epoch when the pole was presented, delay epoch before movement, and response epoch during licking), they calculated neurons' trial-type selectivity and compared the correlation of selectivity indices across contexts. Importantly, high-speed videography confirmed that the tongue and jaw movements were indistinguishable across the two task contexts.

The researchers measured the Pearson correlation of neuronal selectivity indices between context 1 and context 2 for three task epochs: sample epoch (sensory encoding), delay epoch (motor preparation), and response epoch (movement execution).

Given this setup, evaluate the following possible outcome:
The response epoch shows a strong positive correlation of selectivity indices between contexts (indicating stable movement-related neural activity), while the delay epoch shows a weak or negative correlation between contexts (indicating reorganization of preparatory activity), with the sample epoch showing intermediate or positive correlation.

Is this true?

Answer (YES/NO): YES